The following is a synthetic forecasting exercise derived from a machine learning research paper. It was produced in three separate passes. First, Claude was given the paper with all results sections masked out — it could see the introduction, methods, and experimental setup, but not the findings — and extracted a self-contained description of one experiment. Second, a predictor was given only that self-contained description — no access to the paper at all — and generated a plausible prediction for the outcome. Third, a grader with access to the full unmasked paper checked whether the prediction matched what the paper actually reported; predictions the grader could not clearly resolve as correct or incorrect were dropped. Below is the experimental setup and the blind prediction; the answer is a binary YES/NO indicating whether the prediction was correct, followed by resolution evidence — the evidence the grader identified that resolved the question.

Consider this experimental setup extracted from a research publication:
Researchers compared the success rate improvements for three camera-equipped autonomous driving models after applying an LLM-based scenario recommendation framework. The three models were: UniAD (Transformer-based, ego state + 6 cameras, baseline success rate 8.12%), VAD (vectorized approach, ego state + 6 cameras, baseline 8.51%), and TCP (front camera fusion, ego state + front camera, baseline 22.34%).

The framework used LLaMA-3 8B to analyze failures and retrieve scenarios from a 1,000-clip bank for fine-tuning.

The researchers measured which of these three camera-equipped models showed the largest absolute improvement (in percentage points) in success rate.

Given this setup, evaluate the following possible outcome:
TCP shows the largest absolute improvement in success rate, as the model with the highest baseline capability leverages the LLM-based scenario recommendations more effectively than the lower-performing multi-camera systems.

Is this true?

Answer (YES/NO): YES